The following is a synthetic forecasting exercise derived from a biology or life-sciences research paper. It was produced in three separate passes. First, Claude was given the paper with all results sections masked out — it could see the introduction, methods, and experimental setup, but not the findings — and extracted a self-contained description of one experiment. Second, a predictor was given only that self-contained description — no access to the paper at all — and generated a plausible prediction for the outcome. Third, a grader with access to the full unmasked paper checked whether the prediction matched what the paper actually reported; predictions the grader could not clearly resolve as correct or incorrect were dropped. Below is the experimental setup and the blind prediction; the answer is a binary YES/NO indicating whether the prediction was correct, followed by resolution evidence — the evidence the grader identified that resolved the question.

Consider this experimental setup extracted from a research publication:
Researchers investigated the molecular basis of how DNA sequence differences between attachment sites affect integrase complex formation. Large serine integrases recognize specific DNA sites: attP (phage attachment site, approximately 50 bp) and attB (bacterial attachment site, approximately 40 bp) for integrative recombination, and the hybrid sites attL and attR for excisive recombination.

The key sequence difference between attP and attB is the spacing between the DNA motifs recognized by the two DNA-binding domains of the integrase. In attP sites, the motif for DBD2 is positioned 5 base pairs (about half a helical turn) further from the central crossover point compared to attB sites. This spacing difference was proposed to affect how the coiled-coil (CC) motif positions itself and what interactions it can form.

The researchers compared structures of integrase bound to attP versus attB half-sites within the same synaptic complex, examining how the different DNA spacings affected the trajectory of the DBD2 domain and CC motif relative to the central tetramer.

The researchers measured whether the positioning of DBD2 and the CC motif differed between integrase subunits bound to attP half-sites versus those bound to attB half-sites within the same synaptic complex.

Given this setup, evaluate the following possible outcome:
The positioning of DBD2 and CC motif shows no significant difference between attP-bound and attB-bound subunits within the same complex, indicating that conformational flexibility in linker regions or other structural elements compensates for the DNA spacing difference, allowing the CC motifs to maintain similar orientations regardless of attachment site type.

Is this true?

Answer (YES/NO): NO